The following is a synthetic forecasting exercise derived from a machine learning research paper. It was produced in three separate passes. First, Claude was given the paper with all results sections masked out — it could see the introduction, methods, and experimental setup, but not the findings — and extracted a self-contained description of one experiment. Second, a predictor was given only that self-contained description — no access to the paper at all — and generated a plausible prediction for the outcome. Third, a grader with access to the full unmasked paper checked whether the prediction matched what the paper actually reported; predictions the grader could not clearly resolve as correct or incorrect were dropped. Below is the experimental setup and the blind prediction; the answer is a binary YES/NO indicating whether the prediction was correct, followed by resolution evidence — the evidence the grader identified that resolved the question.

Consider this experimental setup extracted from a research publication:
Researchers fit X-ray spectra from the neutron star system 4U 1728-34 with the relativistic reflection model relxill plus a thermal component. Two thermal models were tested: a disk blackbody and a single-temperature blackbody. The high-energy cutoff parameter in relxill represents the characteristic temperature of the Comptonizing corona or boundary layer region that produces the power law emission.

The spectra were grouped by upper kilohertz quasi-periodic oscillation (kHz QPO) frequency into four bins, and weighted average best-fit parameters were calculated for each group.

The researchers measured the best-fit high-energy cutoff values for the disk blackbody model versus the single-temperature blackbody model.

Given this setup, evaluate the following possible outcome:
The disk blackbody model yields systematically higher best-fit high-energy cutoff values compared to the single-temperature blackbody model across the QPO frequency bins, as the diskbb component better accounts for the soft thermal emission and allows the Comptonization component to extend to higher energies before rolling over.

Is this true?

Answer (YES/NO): YES